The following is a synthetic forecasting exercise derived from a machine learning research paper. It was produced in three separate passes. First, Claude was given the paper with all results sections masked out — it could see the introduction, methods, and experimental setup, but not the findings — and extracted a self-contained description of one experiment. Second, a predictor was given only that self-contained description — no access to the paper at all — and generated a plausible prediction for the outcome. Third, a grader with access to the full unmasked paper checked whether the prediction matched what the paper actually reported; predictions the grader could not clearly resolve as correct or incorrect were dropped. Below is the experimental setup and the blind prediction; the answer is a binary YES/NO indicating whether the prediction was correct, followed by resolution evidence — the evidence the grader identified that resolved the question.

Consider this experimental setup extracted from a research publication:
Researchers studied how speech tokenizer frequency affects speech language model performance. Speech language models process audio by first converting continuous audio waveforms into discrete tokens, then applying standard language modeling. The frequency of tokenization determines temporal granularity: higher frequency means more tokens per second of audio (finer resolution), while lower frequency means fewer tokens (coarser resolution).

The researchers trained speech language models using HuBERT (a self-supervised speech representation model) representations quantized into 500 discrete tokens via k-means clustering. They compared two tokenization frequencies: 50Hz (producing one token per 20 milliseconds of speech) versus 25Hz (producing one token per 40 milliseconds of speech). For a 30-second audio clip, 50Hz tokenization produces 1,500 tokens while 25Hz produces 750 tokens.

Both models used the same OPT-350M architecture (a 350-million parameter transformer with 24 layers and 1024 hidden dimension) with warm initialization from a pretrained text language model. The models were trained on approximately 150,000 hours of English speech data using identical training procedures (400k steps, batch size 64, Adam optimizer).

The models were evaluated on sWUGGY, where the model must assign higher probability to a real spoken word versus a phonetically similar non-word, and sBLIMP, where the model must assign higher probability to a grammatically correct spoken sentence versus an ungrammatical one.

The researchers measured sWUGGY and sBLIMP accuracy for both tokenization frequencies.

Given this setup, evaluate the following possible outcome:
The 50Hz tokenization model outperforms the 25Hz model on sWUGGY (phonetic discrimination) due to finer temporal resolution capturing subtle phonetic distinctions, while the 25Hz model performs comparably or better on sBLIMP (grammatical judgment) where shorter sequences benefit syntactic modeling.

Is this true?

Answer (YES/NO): NO